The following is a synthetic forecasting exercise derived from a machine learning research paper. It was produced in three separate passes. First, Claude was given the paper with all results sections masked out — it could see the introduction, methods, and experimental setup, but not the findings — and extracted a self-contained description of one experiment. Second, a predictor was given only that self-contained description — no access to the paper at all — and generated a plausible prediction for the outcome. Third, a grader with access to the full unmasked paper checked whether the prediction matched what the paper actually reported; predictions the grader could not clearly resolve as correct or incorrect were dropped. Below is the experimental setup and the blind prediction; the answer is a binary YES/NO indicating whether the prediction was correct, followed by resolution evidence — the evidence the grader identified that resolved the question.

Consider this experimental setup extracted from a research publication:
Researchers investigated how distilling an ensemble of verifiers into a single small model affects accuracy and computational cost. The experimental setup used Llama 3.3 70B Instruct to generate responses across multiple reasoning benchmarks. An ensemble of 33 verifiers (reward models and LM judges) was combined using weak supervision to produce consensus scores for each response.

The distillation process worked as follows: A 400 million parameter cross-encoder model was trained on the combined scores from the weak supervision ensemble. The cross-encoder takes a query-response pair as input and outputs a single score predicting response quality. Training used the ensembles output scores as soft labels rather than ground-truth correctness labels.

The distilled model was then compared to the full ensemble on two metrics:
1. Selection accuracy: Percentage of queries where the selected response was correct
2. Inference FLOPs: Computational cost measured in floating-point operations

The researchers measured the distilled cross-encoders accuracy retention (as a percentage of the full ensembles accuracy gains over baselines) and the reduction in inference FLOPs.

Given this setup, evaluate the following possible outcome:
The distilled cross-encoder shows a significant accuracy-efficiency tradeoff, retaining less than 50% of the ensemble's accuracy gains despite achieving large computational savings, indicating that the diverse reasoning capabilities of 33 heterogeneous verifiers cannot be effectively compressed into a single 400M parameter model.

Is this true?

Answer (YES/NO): NO